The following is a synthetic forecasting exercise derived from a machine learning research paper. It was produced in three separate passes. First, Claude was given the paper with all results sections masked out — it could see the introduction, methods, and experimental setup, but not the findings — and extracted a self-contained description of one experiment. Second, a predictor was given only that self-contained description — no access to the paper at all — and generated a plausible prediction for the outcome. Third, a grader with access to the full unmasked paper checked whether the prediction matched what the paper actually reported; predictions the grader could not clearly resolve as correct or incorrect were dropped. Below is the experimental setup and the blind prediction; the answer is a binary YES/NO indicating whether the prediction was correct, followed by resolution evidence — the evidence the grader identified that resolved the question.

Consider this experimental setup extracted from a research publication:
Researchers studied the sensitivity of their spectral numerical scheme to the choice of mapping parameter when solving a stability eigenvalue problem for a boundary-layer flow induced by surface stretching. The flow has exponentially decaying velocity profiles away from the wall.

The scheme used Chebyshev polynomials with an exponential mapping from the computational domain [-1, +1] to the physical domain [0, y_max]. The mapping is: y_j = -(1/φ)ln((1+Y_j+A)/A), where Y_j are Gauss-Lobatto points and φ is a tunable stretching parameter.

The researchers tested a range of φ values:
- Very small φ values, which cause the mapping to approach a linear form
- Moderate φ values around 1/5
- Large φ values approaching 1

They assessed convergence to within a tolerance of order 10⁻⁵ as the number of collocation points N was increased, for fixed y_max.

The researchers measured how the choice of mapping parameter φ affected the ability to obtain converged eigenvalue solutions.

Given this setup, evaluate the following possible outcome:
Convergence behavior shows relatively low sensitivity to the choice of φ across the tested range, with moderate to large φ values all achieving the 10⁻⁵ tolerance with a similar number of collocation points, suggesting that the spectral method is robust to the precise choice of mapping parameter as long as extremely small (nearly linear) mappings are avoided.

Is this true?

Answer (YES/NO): NO